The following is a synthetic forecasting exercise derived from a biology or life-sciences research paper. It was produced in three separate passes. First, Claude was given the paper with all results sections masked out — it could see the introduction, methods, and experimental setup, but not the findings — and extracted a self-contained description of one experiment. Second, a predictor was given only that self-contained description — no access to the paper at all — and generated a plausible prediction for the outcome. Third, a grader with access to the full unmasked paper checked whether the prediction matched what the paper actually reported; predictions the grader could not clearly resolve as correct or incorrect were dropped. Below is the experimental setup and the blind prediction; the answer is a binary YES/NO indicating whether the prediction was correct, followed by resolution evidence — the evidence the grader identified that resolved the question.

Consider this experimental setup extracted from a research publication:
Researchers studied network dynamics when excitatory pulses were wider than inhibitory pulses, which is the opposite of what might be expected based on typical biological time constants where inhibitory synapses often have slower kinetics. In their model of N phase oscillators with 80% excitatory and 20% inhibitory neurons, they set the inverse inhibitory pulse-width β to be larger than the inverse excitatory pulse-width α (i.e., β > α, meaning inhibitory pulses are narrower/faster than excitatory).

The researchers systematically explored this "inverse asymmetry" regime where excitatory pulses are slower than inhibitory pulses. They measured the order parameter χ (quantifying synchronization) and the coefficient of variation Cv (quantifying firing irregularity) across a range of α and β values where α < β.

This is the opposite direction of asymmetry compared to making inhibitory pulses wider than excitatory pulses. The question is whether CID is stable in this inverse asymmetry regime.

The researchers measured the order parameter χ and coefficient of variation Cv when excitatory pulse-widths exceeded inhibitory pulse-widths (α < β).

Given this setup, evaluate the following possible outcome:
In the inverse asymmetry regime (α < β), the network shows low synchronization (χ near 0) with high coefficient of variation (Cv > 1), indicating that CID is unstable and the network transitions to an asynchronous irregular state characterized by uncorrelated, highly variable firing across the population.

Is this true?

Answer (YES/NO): NO